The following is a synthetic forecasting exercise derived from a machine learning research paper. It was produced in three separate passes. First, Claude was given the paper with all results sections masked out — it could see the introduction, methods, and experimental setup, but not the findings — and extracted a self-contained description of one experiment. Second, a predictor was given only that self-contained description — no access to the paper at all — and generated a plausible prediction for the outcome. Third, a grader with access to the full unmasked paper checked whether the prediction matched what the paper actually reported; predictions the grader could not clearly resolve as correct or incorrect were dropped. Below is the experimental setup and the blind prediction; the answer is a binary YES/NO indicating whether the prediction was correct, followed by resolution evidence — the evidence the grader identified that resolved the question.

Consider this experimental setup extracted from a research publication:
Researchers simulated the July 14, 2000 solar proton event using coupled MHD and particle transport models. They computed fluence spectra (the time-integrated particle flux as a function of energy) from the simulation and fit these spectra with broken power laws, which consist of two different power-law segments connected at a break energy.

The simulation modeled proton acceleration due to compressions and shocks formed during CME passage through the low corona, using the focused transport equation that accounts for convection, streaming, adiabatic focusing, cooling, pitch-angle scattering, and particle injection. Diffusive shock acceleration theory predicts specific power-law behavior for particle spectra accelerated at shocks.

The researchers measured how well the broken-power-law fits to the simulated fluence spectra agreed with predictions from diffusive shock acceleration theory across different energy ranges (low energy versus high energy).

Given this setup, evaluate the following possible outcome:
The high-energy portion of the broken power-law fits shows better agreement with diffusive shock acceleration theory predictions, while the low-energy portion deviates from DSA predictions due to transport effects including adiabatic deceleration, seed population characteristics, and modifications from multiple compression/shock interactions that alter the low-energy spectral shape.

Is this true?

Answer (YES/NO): NO